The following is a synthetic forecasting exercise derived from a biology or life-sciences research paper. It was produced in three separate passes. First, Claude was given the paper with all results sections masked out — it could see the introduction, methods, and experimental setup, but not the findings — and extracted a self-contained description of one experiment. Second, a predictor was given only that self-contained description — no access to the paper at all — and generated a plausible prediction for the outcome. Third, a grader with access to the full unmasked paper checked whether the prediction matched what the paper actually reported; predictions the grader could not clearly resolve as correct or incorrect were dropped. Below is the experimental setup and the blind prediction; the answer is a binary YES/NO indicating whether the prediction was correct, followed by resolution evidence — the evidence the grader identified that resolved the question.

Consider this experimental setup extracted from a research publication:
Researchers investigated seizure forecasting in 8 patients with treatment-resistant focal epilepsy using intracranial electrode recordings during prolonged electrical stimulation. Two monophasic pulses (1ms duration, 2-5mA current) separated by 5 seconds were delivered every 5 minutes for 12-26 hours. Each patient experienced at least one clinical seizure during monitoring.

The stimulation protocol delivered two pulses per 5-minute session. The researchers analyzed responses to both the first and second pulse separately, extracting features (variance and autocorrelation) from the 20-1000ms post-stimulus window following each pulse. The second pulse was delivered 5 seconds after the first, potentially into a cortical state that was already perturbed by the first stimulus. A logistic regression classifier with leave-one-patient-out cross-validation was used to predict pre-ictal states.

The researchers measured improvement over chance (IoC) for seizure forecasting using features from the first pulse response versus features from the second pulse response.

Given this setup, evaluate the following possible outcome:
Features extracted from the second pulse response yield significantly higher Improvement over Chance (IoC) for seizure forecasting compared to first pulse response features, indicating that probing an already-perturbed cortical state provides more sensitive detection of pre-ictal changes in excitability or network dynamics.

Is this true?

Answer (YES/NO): NO